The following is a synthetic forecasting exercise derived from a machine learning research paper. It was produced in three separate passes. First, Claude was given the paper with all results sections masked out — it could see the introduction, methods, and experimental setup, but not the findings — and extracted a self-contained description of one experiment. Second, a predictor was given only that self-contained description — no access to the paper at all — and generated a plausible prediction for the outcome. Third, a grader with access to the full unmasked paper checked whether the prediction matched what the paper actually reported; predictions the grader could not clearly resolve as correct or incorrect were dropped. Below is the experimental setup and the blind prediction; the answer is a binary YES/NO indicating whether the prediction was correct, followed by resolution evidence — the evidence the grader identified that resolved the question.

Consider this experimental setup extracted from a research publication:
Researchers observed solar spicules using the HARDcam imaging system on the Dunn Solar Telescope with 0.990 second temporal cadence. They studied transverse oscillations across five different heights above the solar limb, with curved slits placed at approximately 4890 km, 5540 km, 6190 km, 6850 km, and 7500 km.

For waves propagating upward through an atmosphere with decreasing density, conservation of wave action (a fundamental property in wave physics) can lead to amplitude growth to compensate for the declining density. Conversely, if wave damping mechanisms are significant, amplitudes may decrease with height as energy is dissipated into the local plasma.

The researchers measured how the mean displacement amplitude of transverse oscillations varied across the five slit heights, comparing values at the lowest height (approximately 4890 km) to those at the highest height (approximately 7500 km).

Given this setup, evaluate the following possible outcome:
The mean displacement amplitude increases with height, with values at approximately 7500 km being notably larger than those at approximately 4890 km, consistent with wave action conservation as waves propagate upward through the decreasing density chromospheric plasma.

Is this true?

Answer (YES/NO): YES